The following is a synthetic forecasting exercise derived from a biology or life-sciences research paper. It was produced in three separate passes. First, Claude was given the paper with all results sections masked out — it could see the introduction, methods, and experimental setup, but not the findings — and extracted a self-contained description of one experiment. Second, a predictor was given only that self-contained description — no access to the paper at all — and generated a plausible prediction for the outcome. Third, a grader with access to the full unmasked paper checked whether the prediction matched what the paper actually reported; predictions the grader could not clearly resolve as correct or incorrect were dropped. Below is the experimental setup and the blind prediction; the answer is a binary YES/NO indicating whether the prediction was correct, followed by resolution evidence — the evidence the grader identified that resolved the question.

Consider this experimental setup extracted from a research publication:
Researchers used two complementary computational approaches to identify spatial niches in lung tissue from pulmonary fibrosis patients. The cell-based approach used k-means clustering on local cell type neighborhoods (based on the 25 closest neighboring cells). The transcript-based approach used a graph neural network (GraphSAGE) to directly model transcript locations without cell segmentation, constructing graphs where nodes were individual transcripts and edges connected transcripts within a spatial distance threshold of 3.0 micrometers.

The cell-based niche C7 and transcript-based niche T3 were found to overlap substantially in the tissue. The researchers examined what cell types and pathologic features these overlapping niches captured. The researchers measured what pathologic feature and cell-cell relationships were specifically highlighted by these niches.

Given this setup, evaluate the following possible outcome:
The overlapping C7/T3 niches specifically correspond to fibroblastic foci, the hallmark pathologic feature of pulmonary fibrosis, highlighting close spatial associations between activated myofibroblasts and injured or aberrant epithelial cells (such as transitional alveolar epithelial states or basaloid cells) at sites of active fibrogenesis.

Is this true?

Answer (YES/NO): NO